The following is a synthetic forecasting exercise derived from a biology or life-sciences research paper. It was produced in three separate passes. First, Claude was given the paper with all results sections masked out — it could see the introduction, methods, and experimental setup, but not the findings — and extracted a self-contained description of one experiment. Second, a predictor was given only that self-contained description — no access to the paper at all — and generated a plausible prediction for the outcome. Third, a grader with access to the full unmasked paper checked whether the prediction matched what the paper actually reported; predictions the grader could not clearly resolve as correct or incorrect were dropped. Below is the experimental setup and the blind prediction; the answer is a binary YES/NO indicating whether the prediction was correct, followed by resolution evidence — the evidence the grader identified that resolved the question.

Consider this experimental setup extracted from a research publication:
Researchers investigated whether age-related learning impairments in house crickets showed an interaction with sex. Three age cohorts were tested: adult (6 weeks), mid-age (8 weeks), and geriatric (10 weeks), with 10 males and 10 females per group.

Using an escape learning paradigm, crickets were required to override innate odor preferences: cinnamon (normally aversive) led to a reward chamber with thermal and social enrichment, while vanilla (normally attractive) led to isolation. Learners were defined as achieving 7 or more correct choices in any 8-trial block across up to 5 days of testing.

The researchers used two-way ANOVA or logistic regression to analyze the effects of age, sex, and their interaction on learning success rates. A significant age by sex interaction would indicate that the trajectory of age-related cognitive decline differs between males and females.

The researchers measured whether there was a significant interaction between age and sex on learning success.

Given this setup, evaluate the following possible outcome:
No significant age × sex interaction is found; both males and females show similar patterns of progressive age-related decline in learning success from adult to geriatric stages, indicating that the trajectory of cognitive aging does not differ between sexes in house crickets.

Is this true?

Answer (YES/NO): NO